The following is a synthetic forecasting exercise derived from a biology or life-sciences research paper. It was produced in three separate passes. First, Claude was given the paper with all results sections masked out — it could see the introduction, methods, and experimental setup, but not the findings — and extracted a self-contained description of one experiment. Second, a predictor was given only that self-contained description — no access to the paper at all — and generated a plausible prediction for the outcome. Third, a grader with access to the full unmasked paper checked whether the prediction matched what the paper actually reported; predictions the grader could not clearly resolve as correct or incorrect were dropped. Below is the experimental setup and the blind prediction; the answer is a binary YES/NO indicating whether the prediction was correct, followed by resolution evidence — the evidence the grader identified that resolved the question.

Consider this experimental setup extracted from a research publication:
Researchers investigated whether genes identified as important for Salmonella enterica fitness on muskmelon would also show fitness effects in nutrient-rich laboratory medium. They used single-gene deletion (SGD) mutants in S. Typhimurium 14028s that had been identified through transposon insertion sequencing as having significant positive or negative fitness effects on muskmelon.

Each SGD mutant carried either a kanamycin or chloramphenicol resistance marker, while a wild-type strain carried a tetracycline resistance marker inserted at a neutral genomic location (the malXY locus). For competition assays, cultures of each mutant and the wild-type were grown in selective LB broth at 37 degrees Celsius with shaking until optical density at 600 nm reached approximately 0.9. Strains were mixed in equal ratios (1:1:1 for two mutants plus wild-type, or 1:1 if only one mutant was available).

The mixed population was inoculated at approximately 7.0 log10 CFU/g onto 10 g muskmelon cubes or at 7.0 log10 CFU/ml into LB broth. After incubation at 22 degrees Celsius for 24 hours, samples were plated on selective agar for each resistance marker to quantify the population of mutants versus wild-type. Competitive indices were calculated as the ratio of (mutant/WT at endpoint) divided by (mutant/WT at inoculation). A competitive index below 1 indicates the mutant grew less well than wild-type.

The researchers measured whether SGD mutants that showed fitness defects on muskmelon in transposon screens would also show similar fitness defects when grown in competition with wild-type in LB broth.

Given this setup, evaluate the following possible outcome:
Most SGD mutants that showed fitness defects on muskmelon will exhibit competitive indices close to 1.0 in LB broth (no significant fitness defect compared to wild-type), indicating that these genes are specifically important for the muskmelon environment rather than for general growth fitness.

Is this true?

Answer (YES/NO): NO